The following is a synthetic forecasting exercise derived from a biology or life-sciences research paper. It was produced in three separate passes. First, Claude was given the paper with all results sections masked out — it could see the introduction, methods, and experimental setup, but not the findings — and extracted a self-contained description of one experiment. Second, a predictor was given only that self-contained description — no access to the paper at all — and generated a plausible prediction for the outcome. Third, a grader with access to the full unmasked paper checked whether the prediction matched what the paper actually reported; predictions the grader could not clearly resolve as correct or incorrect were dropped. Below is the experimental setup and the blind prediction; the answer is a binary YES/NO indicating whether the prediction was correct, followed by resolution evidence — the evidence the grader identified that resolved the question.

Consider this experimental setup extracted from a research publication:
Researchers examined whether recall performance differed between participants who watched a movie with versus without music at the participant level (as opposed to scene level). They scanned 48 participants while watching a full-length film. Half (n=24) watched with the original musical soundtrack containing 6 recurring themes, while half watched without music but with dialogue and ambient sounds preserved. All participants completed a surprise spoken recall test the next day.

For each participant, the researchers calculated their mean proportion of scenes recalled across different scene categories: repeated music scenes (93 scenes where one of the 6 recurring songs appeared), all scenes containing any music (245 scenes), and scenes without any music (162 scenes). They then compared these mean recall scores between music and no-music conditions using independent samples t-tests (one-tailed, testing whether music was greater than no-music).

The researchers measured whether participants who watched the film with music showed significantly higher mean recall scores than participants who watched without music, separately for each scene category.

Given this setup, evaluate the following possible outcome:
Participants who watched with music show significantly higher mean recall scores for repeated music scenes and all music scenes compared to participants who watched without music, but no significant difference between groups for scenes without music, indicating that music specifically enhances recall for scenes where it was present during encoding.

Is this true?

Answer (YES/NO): NO